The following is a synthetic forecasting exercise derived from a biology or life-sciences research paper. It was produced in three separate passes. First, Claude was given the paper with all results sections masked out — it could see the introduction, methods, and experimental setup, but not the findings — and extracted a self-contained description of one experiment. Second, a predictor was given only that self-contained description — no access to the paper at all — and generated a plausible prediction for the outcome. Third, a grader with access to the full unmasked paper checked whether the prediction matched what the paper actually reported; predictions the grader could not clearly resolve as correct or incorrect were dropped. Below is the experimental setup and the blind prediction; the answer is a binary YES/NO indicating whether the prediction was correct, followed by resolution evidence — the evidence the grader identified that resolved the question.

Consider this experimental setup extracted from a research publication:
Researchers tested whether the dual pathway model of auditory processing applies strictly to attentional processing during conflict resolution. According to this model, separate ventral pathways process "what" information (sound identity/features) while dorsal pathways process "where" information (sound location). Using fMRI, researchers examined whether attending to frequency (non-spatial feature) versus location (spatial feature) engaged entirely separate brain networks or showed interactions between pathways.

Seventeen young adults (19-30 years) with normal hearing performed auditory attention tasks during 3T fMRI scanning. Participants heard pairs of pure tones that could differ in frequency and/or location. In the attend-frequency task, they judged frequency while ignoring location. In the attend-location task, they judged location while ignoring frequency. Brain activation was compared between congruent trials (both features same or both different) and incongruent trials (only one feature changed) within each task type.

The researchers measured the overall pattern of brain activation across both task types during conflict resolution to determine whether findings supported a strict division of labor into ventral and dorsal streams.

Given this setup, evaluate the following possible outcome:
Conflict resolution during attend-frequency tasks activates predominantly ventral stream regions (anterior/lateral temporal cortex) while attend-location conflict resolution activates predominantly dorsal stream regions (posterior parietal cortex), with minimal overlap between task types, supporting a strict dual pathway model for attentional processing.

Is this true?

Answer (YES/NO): NO